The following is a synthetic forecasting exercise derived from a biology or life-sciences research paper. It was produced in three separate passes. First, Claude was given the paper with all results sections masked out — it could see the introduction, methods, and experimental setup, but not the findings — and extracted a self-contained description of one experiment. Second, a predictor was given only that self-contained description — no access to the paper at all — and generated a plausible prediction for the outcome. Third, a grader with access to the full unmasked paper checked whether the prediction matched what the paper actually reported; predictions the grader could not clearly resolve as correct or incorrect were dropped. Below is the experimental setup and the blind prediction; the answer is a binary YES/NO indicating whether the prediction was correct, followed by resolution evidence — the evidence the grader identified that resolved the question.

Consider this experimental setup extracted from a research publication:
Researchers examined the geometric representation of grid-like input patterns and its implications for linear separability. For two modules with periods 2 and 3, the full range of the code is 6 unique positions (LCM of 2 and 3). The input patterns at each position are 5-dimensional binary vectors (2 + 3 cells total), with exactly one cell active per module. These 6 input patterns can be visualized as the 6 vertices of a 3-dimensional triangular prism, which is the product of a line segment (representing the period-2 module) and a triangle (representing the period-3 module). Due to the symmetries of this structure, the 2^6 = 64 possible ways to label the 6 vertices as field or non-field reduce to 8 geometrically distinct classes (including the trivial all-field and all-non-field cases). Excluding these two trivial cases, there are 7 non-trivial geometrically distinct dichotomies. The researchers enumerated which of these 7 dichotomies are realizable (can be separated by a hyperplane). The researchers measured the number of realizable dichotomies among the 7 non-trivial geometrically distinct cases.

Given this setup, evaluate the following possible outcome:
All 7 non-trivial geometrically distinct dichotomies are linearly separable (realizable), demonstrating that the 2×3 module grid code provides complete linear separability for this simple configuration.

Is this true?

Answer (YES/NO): NO